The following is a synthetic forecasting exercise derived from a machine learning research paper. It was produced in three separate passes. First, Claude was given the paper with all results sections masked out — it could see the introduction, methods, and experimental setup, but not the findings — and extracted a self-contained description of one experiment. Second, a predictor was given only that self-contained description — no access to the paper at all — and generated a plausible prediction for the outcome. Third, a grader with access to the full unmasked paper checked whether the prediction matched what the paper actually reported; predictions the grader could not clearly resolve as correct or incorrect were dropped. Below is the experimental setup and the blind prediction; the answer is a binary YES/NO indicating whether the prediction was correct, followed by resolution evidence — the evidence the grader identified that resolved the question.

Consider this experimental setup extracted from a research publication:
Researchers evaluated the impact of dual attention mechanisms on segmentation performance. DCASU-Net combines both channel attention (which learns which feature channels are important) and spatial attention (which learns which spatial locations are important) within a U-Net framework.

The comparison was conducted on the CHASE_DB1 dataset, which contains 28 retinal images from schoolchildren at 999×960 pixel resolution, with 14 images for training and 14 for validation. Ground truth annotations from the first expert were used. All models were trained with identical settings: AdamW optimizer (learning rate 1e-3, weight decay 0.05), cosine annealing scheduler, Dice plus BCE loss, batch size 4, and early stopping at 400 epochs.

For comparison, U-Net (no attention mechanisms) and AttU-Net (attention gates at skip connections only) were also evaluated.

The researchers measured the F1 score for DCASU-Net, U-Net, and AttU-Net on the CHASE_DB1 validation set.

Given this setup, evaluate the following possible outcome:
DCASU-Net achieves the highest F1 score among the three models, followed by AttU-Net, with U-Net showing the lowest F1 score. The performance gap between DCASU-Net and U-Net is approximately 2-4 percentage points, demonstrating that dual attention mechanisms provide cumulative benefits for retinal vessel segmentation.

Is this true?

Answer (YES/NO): NO